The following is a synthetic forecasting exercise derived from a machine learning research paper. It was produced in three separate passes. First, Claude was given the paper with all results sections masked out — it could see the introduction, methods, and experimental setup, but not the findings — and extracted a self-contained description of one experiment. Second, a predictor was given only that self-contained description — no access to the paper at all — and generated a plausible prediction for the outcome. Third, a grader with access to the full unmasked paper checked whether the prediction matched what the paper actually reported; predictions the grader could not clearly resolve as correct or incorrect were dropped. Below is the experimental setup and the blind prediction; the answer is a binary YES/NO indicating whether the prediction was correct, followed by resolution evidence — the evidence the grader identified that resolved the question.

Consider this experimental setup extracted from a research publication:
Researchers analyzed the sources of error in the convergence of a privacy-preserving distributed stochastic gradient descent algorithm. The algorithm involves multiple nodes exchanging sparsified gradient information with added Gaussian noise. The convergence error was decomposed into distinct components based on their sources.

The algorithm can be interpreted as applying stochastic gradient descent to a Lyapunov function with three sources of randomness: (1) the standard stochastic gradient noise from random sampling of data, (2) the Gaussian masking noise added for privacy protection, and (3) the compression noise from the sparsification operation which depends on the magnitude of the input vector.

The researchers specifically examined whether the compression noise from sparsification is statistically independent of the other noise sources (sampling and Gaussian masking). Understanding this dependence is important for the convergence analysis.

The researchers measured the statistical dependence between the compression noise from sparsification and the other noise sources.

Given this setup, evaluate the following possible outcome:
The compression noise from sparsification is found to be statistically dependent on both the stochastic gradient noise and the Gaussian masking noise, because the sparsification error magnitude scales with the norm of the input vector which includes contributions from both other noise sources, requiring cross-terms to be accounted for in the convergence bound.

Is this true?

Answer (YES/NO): YES